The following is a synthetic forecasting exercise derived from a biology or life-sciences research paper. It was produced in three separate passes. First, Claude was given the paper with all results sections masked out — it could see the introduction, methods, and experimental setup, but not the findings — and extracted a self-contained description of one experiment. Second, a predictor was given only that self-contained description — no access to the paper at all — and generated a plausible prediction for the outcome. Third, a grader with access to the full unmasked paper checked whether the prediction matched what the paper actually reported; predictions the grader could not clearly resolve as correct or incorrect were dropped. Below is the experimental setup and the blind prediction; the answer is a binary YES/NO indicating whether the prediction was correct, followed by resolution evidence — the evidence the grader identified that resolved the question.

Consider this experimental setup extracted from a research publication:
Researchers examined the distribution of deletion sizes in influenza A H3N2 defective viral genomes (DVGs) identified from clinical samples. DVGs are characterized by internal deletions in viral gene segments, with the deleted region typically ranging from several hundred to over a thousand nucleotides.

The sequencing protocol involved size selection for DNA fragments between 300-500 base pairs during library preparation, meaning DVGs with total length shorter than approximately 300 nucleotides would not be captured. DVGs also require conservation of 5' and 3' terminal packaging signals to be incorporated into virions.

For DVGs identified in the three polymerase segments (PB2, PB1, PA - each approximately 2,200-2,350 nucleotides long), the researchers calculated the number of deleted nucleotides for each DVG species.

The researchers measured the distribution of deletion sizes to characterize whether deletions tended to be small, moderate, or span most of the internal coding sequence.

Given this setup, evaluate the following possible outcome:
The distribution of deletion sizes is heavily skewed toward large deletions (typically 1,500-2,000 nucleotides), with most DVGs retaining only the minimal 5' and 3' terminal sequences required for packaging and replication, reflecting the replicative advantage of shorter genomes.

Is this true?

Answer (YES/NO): NO